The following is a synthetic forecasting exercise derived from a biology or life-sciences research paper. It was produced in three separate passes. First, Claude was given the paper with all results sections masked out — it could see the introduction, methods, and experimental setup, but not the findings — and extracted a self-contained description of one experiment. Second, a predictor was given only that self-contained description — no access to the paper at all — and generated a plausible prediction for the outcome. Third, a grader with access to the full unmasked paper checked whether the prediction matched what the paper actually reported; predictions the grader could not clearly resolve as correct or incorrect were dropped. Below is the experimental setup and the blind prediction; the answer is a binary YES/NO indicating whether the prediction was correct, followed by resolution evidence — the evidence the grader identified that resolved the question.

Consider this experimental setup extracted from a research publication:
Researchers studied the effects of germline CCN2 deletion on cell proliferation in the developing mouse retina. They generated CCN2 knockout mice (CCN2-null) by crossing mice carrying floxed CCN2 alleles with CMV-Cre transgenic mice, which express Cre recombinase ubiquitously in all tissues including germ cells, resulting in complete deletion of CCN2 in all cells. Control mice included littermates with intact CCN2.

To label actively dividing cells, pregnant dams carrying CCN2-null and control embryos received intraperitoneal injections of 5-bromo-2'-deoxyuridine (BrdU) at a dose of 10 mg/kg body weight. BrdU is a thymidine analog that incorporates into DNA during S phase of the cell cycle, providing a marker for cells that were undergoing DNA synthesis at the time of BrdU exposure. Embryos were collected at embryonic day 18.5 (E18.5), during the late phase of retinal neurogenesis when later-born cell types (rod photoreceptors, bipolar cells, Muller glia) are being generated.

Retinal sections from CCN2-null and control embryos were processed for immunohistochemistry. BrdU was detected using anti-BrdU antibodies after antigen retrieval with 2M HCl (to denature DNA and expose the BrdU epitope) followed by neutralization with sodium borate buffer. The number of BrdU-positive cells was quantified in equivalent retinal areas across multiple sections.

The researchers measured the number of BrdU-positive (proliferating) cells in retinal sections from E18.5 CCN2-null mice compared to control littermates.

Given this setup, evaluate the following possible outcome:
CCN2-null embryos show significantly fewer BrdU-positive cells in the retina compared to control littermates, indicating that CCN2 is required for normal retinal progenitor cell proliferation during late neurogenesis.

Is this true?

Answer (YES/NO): YES